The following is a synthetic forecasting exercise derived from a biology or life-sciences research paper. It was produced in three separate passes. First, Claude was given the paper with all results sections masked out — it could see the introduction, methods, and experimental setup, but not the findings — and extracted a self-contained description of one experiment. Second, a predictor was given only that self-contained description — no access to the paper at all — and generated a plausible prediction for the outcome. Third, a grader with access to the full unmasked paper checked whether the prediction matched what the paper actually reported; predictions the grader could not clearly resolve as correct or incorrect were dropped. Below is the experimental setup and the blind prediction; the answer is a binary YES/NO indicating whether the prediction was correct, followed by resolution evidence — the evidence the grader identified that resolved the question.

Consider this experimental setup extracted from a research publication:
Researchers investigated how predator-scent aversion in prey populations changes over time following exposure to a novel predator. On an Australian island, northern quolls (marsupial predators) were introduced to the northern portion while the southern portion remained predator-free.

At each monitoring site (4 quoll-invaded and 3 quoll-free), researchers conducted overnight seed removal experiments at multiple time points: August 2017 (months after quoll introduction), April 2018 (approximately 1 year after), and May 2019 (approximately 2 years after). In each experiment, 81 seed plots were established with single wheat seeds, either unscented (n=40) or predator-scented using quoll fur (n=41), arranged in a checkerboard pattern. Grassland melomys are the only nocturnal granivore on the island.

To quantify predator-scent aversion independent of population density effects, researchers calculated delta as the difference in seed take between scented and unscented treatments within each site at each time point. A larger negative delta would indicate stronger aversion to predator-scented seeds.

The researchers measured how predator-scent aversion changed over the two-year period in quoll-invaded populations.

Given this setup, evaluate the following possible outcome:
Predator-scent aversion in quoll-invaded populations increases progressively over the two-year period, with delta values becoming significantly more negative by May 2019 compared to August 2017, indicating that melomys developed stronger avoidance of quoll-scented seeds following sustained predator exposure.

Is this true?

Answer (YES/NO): YES